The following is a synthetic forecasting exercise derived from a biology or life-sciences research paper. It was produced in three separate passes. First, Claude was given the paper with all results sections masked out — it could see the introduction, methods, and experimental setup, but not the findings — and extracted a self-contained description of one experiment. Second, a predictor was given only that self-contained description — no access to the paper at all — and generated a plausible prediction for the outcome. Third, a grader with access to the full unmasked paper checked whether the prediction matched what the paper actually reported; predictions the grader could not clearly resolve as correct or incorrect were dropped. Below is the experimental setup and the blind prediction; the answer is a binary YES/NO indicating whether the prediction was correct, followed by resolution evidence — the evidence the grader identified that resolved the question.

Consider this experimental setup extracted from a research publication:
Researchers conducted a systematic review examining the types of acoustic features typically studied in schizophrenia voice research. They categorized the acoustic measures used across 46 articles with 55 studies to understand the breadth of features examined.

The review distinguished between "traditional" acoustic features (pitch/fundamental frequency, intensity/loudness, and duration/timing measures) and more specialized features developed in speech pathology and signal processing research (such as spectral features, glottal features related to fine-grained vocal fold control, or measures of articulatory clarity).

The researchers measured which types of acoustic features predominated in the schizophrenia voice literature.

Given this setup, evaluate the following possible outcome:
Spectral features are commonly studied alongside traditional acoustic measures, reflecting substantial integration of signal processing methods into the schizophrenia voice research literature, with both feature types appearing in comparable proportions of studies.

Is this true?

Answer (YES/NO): NO